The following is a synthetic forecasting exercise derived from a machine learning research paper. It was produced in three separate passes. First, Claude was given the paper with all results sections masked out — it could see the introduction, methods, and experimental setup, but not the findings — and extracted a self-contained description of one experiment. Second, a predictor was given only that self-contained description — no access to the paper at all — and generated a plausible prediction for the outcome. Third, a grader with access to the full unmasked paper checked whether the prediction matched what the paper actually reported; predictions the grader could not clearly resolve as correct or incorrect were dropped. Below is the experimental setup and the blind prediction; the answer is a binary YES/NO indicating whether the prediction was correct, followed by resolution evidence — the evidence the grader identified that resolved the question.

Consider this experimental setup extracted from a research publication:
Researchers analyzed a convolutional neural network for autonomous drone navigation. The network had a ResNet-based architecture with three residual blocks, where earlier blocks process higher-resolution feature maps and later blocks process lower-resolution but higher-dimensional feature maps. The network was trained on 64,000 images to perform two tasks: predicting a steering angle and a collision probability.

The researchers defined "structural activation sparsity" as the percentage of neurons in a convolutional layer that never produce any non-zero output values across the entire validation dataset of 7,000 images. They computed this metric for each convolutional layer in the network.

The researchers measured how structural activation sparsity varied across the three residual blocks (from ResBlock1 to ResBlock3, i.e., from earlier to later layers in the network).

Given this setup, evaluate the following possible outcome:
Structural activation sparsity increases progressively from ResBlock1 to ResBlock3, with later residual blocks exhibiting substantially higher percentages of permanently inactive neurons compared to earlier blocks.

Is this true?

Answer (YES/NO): YES